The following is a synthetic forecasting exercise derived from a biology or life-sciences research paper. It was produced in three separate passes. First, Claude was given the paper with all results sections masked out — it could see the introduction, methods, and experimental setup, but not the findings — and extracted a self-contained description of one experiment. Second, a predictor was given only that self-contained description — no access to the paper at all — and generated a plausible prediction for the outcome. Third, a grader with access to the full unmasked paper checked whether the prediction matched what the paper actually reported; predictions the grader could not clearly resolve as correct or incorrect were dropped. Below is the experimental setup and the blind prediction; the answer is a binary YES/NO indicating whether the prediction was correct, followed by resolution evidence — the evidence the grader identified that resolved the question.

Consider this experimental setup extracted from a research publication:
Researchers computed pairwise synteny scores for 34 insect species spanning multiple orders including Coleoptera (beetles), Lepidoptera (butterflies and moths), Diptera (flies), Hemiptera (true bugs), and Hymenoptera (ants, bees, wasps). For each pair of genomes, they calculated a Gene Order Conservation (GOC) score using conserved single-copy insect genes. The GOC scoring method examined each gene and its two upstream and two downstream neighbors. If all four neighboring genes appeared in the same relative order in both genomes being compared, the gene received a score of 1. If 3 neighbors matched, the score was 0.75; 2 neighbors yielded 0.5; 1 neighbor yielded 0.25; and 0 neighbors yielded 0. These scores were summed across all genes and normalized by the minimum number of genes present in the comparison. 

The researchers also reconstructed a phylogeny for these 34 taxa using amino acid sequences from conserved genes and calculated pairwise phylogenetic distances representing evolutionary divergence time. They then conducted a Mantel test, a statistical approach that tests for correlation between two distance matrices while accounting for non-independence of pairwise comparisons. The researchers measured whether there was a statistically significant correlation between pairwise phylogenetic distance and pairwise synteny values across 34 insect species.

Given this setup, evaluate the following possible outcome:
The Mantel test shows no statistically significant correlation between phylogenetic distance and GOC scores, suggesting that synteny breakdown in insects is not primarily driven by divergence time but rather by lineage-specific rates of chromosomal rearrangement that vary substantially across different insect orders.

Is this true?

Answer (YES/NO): NO